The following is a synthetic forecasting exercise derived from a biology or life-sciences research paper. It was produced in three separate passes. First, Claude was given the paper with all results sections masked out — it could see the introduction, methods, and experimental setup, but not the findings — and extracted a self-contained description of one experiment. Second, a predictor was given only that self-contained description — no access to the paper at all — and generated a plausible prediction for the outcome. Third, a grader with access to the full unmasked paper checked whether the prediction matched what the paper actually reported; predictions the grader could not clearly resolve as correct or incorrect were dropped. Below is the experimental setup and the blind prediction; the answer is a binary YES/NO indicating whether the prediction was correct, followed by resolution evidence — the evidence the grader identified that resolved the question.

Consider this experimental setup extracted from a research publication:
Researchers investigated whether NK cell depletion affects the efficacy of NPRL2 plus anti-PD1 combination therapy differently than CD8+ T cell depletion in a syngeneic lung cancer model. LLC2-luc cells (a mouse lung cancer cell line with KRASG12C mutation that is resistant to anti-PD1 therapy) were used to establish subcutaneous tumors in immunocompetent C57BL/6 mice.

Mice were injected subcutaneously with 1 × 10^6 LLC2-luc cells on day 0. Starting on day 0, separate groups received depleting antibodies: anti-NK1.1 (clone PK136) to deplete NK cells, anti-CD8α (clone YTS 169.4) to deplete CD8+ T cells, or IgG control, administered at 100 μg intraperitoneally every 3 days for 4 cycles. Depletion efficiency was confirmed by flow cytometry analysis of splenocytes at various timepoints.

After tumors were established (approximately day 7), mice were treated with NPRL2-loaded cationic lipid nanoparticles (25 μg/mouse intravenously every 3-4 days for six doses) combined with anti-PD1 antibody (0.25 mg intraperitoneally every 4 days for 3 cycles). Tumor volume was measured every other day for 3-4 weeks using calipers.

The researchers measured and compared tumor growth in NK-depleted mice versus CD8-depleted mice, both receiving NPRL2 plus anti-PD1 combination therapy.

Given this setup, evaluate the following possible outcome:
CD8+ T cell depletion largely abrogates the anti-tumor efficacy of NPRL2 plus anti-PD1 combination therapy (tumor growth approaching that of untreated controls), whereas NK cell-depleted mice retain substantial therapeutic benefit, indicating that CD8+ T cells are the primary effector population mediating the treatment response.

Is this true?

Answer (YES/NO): YES